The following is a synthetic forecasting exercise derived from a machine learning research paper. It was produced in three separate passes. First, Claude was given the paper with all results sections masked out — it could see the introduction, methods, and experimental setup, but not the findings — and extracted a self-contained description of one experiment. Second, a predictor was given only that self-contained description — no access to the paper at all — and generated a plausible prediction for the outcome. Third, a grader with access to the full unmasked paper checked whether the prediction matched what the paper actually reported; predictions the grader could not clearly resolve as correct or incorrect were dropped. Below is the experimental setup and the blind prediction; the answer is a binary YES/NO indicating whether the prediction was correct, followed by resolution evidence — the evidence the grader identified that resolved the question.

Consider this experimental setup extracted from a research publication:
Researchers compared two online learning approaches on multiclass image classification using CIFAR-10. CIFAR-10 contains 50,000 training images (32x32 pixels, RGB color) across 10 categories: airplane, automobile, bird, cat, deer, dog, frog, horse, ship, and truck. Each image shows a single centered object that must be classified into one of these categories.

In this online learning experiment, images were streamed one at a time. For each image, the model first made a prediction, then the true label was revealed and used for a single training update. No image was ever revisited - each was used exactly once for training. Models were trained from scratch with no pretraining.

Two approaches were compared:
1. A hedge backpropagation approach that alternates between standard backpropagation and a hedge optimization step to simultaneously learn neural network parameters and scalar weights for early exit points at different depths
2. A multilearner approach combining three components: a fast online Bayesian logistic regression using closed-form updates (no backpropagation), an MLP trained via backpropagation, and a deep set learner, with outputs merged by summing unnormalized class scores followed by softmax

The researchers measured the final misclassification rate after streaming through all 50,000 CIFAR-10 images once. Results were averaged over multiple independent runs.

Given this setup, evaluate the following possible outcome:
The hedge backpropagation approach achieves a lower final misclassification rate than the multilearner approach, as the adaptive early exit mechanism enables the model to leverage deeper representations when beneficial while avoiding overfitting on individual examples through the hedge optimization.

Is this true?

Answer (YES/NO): NO